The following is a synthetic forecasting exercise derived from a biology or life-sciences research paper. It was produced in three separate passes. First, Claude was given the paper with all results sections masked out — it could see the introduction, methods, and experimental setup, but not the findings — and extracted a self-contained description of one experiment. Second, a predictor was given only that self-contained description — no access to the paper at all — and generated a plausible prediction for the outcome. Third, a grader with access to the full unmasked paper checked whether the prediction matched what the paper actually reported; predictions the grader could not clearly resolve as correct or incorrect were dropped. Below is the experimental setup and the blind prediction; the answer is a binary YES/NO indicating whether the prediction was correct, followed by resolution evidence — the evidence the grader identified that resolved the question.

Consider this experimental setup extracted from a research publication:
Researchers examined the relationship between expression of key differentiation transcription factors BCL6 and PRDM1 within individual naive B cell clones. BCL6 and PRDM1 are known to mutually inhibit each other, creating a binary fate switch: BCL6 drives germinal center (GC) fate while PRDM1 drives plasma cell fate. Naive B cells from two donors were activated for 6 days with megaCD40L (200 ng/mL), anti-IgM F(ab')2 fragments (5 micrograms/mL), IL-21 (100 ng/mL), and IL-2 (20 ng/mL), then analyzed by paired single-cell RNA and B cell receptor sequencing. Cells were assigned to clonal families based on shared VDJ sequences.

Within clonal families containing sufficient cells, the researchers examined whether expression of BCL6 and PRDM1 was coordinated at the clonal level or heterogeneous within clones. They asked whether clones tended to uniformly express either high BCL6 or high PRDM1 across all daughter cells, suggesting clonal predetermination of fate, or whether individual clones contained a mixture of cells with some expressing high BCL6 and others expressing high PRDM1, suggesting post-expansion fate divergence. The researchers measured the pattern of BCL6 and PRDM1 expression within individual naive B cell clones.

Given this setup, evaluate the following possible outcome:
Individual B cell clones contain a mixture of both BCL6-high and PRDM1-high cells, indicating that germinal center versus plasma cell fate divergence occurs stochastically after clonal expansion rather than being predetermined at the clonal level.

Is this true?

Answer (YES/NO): YES